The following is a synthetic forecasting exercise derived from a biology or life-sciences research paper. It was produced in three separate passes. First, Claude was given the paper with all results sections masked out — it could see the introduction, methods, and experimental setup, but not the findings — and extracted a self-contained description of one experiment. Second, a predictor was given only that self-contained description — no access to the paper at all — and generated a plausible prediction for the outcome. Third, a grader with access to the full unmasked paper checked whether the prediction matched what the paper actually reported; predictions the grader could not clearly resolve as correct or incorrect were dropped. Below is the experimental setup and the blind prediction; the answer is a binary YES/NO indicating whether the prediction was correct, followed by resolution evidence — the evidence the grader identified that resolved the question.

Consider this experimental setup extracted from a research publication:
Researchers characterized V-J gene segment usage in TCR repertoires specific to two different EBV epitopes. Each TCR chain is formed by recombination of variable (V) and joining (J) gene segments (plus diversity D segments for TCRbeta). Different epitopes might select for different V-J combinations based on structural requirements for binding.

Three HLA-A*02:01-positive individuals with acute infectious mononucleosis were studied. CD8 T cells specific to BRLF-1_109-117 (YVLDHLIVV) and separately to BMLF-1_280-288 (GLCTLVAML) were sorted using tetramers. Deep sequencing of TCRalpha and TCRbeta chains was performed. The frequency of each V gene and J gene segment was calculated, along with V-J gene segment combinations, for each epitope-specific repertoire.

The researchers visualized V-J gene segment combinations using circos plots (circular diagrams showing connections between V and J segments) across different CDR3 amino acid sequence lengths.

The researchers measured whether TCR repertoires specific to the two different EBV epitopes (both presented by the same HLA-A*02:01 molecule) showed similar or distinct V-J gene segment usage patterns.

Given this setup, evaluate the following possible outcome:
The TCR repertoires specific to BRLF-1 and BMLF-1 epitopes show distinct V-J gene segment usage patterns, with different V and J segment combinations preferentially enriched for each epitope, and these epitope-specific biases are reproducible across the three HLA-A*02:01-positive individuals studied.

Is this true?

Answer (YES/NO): YES